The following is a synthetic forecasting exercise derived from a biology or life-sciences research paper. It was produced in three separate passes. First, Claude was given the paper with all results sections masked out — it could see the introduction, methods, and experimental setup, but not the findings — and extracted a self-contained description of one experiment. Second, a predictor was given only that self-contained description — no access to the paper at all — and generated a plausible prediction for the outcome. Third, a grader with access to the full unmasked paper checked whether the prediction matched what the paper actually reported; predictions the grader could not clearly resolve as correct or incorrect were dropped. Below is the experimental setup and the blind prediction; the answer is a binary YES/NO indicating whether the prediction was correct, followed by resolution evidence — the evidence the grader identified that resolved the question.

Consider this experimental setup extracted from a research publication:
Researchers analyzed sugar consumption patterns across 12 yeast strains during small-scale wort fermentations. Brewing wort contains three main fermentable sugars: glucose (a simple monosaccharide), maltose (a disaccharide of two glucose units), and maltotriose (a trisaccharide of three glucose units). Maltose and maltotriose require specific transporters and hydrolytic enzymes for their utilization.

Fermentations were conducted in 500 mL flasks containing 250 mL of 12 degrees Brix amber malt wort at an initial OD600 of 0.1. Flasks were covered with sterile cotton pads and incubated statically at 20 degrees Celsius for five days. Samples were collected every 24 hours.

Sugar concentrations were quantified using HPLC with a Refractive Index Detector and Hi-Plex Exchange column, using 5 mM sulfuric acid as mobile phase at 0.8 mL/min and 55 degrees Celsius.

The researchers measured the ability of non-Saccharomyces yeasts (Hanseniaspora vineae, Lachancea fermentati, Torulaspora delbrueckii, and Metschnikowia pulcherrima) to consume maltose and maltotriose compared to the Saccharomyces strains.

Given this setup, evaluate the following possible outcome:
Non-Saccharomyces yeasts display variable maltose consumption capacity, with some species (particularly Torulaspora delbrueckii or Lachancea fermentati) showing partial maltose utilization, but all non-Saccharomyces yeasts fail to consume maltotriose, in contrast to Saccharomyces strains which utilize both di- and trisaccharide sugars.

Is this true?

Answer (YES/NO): NO